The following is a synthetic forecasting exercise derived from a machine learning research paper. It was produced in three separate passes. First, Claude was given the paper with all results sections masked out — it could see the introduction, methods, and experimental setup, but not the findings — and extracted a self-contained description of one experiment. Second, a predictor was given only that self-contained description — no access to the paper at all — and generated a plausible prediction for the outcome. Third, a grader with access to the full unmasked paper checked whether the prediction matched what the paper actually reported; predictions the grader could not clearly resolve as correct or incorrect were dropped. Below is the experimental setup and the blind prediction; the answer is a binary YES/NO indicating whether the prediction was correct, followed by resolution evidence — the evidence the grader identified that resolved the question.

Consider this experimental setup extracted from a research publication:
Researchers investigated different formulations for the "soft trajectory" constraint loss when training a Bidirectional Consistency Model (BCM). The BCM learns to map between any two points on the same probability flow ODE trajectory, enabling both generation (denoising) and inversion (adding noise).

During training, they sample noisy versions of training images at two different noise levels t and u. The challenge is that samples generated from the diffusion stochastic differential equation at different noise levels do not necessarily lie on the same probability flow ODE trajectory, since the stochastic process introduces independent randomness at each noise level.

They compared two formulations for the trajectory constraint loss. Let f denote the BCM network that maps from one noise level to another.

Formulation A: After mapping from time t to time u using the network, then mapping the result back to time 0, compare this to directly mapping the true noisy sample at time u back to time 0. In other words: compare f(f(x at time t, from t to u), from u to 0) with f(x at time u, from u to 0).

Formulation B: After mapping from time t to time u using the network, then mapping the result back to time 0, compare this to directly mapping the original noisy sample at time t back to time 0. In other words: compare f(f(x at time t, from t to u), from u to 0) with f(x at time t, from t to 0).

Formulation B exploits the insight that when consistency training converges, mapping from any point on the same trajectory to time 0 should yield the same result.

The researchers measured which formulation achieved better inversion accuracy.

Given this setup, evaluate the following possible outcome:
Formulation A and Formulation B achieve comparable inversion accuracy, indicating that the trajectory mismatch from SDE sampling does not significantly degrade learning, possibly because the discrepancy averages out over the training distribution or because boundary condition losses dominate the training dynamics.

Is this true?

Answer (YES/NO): NO